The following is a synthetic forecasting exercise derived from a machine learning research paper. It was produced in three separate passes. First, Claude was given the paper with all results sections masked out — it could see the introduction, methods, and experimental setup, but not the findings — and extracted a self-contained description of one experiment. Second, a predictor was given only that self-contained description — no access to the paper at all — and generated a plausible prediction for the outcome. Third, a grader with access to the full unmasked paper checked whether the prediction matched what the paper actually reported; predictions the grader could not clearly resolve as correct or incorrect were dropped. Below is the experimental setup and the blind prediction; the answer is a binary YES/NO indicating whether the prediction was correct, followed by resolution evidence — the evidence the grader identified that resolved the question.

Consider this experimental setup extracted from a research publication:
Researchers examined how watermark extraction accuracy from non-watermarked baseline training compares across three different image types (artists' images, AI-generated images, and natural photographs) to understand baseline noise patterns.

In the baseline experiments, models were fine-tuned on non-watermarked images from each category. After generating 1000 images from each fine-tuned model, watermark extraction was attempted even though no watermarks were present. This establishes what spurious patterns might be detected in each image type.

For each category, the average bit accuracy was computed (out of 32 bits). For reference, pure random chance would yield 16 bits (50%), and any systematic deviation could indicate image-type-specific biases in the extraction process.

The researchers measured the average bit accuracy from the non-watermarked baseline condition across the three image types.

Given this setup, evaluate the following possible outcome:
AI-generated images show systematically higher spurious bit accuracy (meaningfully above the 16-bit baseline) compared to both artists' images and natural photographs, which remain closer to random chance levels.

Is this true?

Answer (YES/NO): NO